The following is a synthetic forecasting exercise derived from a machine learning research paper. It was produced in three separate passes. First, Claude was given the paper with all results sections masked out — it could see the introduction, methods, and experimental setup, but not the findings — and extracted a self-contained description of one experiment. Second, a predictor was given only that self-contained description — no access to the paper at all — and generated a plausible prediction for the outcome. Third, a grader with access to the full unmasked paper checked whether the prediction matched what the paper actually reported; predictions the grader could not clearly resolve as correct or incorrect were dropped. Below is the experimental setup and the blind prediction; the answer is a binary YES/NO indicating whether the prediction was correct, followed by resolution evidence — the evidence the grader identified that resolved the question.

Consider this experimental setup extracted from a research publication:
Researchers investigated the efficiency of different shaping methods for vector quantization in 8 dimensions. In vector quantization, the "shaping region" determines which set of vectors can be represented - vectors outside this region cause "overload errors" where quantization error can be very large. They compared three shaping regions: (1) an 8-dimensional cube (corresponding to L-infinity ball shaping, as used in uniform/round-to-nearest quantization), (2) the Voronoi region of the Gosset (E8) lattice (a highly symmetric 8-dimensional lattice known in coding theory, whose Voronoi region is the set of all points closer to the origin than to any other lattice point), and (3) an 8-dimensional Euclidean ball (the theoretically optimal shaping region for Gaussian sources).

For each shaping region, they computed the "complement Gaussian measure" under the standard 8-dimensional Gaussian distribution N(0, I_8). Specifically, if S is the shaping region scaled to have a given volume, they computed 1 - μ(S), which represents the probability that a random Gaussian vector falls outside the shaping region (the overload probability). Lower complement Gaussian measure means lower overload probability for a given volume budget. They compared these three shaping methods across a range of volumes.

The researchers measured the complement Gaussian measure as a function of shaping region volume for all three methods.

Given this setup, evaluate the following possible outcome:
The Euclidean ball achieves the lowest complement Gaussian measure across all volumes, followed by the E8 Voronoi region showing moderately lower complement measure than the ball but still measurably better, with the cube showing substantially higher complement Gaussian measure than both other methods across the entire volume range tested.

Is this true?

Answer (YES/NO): NO